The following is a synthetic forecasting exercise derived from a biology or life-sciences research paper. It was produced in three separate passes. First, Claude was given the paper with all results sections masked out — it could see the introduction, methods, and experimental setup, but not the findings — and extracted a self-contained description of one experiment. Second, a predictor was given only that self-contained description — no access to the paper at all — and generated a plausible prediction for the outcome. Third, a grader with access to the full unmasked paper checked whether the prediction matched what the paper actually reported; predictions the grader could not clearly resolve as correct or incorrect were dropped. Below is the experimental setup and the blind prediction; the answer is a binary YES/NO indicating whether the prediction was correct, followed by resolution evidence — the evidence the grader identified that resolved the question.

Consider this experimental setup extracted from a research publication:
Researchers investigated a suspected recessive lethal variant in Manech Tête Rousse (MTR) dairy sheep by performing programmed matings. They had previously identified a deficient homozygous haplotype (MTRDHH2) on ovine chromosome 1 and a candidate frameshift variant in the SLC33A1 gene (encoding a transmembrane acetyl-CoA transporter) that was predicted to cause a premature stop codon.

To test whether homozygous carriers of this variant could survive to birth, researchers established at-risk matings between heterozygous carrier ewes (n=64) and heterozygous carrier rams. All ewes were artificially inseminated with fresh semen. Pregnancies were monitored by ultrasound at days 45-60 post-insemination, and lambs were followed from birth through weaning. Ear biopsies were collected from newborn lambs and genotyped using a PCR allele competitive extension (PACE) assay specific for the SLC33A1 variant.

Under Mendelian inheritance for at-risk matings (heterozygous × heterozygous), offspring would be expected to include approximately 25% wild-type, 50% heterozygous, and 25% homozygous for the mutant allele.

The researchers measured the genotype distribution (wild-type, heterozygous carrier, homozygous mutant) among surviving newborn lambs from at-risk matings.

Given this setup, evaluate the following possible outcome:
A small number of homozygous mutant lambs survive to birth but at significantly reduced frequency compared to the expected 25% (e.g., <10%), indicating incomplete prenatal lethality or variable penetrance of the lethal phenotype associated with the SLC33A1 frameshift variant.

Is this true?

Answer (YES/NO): NO